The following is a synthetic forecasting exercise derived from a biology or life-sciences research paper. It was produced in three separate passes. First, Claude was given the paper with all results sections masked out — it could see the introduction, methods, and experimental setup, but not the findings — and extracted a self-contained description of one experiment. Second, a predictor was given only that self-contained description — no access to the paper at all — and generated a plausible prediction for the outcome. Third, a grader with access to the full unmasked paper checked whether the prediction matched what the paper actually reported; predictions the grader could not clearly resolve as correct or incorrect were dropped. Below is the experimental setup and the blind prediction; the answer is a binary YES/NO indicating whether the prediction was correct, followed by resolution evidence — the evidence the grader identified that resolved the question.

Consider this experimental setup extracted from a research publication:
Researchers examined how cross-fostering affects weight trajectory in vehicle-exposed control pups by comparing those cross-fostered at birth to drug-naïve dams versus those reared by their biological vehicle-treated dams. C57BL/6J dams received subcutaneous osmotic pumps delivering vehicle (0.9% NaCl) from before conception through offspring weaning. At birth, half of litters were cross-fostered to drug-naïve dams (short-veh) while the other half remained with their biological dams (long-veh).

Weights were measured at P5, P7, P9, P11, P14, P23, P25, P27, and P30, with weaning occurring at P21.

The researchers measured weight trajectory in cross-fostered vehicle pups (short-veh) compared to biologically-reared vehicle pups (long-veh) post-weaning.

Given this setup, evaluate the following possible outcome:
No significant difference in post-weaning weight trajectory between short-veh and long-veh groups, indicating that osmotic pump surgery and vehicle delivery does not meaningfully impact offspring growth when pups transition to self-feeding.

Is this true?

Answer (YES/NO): NO